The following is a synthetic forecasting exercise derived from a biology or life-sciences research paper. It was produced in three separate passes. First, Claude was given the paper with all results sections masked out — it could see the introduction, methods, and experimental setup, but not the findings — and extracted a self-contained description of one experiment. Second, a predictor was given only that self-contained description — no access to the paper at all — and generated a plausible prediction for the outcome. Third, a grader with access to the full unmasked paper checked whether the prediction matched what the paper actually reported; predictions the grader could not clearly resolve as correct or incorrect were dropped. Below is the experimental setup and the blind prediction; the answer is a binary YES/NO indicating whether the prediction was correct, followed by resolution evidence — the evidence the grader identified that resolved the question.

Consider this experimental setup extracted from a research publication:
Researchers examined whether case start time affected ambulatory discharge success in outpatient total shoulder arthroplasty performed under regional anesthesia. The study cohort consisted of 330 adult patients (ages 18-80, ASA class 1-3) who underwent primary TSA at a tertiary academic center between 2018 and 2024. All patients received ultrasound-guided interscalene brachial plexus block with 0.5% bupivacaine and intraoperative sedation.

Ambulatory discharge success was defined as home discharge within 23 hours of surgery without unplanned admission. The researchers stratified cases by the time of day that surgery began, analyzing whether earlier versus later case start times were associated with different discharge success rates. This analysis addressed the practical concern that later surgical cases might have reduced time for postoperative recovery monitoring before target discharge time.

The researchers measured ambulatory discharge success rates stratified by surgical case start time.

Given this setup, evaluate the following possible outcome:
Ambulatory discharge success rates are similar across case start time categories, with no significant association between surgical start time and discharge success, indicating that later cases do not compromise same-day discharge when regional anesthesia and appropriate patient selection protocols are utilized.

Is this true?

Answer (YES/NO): NO